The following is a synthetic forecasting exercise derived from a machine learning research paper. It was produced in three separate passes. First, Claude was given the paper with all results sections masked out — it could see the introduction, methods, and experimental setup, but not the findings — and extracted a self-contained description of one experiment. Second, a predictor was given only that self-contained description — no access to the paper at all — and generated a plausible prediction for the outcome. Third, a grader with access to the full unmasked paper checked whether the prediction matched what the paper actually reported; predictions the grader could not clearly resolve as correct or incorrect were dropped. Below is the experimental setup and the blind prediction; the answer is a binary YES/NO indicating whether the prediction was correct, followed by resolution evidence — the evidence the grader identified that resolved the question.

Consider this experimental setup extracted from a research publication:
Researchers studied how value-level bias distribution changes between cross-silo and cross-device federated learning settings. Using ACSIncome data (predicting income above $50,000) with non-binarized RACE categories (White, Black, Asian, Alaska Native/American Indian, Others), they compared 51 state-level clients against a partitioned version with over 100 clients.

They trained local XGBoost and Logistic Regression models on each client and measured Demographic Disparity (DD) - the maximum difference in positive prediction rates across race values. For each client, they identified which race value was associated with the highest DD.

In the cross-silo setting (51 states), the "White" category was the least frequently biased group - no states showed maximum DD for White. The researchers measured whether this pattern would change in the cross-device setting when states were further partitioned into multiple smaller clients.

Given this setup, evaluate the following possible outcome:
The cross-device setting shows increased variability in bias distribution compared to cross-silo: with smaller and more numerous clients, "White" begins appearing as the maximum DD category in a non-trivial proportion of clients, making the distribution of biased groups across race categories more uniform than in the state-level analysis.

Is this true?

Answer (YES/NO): NO